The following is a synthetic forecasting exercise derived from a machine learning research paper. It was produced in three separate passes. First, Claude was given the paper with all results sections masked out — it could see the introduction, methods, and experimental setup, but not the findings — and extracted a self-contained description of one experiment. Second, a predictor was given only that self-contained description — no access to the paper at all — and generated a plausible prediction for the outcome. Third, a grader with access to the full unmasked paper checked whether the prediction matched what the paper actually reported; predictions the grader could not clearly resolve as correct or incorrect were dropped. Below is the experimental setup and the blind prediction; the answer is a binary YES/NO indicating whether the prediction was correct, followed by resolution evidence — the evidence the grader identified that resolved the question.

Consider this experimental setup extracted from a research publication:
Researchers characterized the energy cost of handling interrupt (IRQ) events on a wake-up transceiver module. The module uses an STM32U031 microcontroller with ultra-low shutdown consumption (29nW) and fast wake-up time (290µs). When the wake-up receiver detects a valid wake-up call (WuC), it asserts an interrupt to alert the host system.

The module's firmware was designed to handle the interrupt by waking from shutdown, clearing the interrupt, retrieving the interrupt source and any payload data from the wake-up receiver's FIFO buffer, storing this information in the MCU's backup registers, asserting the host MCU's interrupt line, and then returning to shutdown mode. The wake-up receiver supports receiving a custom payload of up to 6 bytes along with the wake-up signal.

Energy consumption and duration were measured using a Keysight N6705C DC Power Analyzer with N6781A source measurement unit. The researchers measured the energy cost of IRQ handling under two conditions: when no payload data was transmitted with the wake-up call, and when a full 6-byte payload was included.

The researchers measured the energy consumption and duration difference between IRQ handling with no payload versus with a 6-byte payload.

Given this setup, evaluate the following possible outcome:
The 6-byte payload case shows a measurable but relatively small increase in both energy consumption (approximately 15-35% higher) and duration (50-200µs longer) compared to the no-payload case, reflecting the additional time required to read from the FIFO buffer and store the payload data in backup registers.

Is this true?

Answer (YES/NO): NO